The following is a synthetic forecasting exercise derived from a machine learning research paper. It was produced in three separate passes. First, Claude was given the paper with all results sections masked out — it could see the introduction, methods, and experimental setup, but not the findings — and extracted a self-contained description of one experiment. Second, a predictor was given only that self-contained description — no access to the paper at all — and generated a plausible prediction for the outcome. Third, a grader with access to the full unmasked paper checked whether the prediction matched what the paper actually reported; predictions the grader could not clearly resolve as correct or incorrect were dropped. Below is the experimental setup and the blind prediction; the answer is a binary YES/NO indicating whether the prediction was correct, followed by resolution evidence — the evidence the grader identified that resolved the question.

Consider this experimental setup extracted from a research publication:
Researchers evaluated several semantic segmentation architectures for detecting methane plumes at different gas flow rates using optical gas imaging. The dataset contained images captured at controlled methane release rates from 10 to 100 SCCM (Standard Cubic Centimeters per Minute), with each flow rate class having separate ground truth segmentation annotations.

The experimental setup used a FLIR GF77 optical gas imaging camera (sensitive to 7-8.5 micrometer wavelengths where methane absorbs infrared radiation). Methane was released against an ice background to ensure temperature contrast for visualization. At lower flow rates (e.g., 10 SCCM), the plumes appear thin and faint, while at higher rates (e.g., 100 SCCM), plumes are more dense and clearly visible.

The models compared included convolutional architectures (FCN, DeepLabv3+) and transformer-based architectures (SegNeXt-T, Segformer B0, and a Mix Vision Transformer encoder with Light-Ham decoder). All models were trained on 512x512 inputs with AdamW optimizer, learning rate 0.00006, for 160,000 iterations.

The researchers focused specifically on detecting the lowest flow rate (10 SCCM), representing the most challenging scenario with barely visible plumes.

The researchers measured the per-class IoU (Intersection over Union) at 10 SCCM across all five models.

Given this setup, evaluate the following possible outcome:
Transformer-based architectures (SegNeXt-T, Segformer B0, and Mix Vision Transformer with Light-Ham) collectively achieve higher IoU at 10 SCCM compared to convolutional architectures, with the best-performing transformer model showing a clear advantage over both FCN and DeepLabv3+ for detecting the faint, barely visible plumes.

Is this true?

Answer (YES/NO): NO